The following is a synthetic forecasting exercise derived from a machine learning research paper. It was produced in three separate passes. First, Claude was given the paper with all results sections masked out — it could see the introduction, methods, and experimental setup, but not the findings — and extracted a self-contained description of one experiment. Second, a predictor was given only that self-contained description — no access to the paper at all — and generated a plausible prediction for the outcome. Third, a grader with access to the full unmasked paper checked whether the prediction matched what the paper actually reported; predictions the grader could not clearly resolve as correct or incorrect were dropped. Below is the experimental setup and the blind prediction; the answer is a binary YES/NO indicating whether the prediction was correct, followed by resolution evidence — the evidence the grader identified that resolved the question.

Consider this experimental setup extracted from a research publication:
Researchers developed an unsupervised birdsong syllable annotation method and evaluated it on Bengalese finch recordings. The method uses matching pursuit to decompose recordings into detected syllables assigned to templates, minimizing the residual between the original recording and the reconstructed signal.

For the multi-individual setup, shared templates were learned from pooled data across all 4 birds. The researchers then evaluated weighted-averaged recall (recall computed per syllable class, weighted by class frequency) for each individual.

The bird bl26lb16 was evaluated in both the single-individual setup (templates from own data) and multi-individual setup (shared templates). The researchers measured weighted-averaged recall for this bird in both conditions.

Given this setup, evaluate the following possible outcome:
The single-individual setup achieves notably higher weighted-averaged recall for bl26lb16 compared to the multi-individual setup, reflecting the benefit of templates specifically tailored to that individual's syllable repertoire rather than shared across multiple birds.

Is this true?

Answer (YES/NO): YES